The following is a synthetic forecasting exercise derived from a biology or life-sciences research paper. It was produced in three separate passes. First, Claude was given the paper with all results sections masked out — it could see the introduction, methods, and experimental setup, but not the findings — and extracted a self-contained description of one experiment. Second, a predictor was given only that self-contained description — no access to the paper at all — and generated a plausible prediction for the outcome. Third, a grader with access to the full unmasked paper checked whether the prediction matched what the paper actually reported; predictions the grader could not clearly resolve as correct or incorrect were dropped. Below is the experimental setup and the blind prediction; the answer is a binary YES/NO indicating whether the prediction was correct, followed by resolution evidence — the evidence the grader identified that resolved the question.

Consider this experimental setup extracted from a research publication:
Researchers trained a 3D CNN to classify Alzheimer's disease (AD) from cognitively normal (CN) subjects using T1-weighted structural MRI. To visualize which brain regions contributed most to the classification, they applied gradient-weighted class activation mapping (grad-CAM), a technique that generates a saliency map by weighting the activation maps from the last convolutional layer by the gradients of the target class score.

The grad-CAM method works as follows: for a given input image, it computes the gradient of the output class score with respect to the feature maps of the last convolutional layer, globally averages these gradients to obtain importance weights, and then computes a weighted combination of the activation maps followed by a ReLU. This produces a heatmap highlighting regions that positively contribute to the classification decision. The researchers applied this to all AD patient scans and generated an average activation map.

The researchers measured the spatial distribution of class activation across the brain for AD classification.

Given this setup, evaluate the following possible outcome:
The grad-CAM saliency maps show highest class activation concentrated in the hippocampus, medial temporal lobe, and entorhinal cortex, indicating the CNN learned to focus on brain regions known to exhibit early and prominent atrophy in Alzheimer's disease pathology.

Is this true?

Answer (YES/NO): YES